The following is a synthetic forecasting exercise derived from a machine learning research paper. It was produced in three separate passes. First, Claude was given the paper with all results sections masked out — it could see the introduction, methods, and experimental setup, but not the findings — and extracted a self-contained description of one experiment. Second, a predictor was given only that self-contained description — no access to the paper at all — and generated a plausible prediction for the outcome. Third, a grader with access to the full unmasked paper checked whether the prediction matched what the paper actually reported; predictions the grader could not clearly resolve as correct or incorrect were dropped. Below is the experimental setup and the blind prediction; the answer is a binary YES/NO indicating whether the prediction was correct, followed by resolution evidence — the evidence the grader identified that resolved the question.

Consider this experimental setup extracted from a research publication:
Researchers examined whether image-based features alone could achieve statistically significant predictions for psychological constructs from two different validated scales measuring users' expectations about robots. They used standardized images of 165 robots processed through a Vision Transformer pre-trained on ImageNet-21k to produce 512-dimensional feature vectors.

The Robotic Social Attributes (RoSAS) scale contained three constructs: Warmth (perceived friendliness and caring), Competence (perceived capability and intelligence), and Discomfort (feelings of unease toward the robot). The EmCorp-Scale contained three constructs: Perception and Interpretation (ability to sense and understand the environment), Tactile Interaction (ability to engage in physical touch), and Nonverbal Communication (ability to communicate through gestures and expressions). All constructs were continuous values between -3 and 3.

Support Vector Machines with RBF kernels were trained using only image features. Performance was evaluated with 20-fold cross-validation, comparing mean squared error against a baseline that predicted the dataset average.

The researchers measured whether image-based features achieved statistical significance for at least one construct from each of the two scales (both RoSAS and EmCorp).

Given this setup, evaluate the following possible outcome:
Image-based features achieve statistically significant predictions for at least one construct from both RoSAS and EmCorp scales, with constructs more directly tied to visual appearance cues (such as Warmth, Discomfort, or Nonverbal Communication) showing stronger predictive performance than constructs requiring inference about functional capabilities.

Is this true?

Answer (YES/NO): NO